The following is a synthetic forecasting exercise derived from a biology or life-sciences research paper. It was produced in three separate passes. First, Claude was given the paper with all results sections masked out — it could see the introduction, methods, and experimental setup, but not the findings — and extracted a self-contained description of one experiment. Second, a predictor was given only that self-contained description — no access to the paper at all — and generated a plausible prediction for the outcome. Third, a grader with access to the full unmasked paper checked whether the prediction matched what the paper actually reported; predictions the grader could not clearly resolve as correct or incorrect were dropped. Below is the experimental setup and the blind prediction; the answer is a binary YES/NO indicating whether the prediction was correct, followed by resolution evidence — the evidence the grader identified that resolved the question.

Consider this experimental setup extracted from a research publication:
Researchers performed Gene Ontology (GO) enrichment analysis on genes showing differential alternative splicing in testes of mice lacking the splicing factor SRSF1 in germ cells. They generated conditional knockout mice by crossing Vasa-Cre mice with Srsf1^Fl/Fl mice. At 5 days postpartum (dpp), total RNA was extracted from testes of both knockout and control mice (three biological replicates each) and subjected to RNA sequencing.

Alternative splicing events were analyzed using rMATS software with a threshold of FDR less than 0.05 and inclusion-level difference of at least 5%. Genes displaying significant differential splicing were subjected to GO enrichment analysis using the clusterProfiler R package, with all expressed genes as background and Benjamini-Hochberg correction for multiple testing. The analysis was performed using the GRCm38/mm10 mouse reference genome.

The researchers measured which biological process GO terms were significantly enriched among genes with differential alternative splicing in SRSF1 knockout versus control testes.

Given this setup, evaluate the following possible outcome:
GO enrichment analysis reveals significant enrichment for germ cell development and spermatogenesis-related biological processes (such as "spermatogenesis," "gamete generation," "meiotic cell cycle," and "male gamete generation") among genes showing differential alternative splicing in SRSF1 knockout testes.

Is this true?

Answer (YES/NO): YES